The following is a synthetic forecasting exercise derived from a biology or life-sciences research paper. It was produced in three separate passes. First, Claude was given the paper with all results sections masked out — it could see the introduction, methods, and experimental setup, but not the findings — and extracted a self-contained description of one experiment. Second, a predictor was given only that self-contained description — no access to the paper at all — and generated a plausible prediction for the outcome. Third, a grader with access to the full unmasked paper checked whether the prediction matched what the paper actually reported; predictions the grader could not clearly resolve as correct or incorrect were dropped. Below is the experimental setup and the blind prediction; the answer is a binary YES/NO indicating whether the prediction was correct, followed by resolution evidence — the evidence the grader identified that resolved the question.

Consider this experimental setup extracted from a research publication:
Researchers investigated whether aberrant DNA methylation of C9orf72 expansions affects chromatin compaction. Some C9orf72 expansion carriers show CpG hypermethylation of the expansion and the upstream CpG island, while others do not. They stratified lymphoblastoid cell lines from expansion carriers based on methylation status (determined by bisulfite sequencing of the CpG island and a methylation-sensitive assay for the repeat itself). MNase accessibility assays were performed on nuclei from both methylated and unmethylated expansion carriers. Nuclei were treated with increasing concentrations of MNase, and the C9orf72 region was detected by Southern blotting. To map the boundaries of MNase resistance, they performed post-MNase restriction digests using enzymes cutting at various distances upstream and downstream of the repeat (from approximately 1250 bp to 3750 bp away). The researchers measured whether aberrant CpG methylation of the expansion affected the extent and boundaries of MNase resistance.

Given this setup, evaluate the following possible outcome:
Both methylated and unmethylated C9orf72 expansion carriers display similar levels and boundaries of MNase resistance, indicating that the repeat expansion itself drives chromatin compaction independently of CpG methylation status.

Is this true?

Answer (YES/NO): NO